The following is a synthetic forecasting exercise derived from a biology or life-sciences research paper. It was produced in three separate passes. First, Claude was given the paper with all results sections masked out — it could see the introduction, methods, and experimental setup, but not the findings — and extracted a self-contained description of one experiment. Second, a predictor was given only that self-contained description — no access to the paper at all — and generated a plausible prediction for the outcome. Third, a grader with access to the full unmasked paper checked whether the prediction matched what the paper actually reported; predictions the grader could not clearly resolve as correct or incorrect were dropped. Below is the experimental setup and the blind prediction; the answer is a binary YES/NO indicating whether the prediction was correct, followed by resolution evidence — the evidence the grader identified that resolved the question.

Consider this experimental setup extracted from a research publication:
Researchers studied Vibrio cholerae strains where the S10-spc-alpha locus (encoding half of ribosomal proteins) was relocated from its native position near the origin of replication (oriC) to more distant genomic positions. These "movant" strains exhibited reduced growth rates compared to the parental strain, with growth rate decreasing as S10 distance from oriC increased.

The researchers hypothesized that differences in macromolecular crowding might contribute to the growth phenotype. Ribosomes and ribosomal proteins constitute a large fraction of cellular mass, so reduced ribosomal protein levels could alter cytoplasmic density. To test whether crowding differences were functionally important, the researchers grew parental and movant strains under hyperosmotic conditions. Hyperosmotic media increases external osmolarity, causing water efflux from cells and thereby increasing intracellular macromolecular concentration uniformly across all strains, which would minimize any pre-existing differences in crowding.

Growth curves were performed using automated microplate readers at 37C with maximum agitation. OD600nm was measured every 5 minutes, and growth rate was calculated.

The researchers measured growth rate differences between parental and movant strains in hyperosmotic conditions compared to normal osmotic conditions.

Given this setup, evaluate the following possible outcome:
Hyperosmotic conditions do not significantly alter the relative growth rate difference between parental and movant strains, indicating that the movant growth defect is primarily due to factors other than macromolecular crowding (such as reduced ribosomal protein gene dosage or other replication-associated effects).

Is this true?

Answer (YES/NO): NO